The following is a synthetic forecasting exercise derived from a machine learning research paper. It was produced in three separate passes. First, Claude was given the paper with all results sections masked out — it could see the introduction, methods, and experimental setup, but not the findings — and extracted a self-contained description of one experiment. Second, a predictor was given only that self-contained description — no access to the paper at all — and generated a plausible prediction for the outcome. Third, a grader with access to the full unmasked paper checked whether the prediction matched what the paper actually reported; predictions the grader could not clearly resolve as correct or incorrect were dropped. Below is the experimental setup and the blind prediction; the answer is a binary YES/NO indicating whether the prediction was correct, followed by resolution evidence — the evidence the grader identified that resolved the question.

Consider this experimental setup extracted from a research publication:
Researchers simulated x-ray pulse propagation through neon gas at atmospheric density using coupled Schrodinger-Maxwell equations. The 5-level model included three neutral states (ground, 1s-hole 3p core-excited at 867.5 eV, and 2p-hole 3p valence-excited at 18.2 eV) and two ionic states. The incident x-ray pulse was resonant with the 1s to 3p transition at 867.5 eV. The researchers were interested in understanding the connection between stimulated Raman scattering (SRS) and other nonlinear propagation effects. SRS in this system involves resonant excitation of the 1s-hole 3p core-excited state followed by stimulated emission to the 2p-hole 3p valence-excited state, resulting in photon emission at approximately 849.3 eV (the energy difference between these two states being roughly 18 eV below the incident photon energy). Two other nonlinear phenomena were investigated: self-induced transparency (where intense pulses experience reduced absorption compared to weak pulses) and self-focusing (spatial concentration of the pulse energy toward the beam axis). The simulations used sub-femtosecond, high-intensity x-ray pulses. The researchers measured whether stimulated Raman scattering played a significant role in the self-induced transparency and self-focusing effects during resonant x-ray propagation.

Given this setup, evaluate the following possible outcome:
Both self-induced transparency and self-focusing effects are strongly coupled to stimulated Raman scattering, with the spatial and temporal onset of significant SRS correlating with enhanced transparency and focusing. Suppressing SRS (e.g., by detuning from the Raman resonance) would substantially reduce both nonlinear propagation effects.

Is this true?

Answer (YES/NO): NO